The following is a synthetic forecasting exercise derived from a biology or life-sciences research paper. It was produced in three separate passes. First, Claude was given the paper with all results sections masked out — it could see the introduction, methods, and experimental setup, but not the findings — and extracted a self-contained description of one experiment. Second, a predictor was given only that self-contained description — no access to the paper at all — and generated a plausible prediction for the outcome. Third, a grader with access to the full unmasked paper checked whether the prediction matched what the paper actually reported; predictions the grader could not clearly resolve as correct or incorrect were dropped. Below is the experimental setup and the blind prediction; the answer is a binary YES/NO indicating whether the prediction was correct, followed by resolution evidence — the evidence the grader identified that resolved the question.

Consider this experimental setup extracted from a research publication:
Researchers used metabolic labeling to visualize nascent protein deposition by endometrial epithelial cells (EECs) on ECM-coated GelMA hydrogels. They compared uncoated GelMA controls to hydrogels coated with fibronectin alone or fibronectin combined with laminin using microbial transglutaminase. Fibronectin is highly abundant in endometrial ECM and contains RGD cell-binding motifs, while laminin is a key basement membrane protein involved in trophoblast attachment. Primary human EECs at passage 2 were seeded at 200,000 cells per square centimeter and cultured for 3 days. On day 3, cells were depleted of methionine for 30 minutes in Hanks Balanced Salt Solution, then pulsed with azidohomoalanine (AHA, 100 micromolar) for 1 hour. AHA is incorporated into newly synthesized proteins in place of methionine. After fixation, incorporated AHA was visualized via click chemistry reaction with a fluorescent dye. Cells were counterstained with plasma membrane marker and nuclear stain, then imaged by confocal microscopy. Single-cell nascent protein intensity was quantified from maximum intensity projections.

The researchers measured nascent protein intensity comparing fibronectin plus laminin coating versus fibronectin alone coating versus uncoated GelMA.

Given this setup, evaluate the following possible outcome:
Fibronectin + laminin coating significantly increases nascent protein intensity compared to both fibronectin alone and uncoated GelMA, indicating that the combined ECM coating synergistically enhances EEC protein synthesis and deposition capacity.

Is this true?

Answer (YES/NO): NO